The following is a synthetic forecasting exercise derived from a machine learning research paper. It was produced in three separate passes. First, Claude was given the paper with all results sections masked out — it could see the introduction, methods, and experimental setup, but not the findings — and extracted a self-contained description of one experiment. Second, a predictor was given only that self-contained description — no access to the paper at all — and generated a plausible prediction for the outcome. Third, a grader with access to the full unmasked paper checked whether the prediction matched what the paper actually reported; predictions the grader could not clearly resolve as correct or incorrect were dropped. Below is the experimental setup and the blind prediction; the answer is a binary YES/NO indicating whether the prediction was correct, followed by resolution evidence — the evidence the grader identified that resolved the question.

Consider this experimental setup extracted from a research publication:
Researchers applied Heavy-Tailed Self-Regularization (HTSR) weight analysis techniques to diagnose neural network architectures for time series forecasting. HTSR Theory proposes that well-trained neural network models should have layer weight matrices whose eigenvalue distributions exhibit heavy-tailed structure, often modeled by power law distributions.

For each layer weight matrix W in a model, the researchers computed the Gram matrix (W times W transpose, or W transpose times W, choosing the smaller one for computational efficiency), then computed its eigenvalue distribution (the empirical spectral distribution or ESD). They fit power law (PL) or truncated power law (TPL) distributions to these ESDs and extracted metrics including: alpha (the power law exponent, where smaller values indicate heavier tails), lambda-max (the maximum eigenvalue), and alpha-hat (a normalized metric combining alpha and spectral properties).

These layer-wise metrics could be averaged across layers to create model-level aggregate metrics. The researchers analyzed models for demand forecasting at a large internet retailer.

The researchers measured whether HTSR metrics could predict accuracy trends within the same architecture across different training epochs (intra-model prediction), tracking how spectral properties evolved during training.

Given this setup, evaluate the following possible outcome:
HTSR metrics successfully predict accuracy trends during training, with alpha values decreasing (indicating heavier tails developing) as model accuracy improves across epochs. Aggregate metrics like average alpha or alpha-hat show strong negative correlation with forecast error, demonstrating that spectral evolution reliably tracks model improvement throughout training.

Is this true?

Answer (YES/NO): NO